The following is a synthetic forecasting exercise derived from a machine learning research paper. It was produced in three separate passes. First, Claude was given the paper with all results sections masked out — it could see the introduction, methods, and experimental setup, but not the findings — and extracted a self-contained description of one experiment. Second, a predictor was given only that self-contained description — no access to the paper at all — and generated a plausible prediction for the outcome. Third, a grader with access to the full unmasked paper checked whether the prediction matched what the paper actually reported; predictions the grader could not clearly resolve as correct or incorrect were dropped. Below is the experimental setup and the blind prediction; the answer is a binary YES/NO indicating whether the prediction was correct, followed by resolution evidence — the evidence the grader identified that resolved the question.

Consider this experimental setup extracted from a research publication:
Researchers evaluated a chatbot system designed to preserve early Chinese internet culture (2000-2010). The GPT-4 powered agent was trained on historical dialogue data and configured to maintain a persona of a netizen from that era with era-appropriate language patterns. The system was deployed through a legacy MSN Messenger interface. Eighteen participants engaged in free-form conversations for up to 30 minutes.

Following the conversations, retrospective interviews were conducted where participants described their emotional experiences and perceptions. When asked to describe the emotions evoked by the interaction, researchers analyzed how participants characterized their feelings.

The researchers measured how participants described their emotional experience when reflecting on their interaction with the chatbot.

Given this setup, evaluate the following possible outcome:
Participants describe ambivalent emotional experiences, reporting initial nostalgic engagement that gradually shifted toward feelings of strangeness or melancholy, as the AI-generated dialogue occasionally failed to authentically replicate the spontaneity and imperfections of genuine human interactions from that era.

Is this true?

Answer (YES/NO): NO